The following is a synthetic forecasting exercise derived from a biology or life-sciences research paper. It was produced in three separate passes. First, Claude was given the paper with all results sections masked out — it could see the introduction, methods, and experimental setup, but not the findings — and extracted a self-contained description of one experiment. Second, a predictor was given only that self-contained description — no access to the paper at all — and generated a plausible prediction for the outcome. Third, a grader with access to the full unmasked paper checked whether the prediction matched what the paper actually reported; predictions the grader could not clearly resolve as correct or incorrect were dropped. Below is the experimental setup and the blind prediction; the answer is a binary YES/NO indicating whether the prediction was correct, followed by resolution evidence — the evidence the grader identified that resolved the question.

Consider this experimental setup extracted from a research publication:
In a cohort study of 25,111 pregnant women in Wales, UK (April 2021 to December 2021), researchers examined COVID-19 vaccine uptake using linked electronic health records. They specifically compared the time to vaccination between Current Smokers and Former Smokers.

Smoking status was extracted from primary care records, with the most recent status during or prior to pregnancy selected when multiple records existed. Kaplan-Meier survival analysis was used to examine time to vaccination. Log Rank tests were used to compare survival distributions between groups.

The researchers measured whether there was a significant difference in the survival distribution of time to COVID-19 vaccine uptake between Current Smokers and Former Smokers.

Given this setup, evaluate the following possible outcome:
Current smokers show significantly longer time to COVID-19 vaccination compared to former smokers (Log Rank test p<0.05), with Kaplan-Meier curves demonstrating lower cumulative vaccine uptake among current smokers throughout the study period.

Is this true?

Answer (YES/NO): NO